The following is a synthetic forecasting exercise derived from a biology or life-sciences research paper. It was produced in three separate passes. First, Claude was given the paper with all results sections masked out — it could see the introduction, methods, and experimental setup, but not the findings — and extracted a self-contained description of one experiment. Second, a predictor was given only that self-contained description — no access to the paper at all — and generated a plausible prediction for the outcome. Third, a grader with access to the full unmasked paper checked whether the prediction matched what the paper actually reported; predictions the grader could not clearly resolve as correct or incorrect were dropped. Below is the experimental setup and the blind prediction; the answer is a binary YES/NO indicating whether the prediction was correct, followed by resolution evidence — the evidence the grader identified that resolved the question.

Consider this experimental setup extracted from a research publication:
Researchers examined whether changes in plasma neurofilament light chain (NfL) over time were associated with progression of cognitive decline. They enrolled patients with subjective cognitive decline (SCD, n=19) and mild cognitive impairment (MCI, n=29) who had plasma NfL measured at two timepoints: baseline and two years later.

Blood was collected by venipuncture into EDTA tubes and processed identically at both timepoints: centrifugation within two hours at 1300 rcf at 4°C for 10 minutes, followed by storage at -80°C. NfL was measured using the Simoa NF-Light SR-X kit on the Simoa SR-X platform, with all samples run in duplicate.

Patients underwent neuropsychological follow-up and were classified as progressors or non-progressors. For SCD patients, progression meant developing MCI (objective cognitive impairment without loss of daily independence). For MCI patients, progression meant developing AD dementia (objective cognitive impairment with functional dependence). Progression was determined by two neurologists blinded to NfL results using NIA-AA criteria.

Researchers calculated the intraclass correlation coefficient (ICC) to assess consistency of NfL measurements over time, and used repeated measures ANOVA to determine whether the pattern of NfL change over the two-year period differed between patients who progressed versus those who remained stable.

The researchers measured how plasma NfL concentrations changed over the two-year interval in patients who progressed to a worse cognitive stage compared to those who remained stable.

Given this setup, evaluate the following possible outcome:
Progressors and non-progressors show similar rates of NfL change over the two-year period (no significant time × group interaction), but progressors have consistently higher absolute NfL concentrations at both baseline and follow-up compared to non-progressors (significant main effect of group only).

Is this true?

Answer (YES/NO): NO